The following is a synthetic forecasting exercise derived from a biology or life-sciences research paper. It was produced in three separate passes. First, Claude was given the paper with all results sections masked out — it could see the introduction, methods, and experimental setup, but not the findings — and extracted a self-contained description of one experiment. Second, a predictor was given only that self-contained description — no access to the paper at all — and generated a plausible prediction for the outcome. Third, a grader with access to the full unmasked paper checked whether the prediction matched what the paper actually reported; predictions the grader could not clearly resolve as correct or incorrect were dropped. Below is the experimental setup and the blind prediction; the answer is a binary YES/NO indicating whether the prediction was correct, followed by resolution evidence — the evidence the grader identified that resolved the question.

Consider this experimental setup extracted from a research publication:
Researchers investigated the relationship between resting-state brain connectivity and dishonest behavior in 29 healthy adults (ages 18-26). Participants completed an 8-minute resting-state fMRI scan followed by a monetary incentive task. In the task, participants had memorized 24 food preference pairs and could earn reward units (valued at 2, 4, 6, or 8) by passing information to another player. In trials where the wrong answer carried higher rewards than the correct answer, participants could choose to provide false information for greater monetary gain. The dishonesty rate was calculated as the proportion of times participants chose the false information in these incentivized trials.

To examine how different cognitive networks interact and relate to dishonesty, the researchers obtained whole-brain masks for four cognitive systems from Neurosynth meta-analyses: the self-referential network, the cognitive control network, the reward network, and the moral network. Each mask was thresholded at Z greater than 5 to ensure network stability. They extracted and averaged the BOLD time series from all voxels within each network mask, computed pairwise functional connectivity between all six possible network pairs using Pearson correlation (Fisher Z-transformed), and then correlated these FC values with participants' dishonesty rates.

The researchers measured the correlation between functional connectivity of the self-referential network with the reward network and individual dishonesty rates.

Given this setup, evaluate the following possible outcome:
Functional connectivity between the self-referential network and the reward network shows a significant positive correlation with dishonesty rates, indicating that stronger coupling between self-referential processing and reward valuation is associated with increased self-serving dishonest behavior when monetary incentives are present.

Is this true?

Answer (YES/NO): YES